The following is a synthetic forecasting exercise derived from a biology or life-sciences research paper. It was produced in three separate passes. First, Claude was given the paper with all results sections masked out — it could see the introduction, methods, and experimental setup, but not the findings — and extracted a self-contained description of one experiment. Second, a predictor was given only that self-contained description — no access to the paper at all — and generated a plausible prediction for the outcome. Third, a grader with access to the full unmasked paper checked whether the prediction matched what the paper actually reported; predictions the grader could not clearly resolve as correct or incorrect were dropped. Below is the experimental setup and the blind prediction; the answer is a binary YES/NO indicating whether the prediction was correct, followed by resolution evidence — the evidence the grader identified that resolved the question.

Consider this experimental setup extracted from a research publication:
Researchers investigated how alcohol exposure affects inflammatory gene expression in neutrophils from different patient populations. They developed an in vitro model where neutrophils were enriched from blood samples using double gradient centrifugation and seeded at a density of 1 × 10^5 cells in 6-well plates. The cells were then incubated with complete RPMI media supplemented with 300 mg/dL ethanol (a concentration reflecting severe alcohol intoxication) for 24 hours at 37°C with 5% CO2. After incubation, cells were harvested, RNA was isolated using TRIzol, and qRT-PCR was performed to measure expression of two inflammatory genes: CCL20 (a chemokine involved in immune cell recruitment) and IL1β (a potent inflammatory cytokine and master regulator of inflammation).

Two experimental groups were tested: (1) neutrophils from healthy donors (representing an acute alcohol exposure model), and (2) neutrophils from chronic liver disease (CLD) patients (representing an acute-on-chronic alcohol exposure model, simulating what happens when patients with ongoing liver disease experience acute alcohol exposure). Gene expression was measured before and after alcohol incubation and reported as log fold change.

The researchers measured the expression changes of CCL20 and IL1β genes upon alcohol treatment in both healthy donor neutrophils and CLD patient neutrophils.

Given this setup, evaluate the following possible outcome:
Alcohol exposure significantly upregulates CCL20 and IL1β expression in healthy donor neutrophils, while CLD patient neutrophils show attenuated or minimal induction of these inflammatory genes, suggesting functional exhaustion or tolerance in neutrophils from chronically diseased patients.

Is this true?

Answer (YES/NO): YES